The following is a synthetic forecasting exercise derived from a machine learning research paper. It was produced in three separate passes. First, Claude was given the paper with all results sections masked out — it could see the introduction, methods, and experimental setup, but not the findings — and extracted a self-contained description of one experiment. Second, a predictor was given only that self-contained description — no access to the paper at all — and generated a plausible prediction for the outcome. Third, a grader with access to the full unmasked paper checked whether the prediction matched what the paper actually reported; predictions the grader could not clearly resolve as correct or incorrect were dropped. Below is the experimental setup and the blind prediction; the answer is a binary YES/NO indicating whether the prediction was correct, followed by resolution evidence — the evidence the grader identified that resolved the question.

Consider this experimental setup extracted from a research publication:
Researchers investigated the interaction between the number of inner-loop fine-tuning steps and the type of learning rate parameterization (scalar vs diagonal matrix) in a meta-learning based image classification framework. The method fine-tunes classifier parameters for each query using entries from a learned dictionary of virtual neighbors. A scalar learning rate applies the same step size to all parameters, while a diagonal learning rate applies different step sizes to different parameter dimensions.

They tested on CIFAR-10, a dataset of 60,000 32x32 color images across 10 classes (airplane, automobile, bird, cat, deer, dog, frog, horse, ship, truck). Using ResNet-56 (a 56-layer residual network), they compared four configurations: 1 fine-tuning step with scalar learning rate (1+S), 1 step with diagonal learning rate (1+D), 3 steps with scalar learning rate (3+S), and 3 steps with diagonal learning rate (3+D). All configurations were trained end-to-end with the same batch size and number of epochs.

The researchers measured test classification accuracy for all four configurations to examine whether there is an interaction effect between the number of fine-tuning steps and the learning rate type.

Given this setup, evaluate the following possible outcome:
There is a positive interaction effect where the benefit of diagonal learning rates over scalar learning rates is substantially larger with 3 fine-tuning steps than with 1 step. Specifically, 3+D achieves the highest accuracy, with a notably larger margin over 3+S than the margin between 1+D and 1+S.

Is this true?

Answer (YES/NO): NO